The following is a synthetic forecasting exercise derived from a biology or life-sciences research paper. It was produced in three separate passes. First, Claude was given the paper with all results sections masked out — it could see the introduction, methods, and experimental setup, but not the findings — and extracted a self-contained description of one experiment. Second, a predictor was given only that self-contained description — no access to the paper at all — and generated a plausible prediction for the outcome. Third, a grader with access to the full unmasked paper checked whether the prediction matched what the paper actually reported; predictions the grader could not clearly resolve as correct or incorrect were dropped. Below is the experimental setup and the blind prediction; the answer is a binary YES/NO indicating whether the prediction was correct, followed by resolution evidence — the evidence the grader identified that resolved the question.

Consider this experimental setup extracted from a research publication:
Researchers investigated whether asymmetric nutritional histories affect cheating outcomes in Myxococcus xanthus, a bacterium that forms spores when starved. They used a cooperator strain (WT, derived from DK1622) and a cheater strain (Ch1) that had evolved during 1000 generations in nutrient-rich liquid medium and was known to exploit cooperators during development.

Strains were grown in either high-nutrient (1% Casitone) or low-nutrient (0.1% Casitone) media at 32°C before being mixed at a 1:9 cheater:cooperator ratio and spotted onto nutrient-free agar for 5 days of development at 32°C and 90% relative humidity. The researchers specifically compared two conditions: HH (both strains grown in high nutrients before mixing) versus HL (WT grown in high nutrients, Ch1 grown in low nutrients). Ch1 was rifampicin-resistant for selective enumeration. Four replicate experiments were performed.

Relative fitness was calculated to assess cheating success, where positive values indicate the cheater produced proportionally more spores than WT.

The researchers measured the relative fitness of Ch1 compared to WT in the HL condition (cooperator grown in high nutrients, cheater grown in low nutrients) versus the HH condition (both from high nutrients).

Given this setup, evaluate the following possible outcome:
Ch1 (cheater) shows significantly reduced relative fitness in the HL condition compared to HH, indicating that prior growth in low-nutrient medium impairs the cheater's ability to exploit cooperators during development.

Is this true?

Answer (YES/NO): NO